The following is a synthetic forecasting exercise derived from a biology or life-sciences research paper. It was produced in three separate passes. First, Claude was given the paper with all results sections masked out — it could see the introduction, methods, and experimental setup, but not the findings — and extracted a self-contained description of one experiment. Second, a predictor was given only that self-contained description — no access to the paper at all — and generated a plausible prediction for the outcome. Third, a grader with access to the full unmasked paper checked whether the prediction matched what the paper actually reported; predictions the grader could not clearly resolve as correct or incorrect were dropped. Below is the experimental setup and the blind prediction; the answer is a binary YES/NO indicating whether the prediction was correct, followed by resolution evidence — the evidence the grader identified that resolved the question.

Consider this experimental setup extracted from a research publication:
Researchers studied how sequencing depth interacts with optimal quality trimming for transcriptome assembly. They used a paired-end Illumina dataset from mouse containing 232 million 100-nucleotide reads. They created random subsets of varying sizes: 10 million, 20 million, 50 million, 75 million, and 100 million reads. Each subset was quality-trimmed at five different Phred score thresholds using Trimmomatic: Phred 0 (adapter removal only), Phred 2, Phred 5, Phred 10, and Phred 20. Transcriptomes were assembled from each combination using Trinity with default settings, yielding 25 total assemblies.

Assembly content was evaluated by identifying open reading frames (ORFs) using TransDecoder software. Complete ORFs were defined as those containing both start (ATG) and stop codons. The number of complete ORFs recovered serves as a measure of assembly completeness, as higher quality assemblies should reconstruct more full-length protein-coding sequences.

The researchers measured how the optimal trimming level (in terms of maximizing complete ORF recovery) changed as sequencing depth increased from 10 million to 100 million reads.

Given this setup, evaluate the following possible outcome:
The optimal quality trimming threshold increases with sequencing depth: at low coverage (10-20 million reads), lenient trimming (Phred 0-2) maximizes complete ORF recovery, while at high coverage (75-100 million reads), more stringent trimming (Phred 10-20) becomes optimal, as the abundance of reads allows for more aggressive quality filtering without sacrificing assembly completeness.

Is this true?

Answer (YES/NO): NO